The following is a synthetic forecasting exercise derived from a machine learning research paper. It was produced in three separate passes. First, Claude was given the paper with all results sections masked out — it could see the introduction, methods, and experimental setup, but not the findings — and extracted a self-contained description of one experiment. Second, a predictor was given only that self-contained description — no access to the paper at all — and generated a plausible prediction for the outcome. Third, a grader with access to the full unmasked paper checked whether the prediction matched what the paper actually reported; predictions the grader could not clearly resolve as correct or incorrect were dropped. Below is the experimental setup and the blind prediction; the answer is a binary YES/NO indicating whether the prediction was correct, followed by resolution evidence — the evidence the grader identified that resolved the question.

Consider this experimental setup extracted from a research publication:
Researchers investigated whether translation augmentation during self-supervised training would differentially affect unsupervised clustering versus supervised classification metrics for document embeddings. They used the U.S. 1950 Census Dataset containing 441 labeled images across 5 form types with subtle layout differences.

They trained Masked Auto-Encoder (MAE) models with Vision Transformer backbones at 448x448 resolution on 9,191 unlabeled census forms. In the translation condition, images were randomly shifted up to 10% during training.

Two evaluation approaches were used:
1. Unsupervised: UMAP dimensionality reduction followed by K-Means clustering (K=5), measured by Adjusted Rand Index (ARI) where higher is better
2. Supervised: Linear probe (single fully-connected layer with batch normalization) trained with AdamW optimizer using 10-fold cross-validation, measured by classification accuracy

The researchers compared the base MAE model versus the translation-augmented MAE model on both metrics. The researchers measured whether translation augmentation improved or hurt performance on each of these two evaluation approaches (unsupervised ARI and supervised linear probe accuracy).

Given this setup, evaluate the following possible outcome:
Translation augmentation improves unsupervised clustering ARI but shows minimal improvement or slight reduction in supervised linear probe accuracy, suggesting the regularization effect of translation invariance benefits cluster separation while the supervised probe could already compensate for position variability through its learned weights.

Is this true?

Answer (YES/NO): YES